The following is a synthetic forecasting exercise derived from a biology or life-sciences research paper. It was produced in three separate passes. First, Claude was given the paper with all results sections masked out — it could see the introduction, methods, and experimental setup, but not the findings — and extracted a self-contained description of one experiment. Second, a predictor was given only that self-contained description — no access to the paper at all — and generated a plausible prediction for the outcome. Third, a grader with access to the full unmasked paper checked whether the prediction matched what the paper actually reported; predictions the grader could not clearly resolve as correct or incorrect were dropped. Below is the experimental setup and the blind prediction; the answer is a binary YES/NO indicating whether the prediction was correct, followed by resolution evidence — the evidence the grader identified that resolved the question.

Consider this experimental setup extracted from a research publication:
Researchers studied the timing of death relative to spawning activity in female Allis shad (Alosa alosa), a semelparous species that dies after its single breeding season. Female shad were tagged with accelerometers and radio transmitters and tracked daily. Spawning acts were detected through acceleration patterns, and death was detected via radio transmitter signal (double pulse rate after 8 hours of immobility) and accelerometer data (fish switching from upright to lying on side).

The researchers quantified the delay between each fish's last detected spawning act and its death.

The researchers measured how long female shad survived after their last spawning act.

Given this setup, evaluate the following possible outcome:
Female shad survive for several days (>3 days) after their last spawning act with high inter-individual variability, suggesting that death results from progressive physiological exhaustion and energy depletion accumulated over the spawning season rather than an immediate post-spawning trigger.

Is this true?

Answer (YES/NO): NO